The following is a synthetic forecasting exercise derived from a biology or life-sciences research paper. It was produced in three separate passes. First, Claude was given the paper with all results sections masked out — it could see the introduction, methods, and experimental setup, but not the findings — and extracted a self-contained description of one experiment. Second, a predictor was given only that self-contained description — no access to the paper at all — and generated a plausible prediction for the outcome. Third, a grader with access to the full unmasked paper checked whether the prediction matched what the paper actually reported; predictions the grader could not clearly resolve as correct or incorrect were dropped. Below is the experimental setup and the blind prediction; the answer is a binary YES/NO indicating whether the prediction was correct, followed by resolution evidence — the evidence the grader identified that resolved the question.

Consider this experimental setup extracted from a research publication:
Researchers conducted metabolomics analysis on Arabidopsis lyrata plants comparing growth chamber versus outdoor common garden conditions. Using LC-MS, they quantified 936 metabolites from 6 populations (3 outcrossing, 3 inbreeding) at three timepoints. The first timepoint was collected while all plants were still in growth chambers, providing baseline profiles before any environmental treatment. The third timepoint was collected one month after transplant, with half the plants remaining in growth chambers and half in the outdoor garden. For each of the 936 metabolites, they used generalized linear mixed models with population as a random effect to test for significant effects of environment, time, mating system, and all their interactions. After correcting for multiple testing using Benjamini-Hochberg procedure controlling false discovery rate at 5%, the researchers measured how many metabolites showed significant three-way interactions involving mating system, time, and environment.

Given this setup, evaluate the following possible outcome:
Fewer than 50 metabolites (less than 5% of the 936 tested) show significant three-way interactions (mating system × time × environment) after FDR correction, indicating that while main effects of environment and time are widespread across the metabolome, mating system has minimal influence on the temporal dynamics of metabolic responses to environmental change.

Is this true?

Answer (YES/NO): YES